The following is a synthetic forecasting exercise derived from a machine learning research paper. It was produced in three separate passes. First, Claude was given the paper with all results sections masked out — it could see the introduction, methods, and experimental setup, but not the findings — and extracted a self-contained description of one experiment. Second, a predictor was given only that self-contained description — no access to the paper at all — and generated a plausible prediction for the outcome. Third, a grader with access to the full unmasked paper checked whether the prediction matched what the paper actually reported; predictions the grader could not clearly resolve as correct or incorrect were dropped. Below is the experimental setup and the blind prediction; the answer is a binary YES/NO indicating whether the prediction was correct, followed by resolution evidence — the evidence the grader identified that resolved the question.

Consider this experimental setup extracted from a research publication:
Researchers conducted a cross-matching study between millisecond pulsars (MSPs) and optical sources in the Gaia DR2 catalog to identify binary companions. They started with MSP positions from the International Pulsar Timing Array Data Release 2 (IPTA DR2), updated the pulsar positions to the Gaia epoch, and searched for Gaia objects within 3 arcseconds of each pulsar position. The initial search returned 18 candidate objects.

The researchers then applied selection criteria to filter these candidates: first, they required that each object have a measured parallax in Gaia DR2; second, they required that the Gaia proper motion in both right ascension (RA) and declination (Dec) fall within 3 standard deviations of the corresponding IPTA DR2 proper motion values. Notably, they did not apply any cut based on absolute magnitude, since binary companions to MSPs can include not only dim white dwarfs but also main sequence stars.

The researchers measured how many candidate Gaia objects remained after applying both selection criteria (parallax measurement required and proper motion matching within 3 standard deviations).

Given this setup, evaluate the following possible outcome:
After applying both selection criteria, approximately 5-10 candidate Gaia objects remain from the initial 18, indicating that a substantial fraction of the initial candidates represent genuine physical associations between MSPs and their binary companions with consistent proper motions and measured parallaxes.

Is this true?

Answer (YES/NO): YES